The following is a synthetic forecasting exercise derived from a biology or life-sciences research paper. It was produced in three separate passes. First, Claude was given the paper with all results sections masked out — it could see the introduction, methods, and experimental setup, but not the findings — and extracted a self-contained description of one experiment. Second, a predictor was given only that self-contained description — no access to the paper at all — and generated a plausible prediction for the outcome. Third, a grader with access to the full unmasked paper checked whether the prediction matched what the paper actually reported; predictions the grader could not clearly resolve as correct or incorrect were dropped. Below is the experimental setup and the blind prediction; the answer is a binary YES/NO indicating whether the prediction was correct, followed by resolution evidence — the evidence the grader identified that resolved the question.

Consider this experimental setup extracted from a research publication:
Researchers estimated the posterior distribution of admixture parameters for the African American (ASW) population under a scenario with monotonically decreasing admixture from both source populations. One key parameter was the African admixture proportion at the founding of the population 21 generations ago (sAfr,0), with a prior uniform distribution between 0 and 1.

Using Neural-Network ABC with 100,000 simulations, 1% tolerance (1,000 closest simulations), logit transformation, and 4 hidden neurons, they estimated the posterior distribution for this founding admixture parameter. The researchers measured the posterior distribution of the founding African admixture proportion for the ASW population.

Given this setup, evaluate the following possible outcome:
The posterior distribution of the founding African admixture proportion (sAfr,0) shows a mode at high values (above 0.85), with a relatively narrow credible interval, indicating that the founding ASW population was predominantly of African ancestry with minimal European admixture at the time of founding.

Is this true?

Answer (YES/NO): NO